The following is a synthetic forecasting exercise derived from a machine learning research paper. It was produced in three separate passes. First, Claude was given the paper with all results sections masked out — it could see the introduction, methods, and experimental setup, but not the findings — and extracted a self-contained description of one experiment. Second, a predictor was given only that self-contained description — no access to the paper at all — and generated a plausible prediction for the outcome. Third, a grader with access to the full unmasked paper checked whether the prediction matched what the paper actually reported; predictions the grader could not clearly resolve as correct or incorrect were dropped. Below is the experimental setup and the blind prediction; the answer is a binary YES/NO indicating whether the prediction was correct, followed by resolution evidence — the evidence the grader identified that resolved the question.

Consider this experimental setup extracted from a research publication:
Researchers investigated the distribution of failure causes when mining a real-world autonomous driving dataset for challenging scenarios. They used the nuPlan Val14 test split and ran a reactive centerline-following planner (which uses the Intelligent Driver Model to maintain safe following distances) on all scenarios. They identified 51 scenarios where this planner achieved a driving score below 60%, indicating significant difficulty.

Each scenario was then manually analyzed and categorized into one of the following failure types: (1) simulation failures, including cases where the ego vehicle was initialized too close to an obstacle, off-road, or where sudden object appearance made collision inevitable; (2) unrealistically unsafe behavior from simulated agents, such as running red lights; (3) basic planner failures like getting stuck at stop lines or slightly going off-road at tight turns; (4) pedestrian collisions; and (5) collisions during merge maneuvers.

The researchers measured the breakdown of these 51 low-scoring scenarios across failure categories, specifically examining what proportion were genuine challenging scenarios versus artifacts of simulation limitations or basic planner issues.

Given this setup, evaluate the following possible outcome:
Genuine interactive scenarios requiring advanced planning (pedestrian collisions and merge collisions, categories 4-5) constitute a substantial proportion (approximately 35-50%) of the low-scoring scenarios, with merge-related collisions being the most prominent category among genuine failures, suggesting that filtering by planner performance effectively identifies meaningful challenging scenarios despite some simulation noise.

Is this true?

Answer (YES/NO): NO